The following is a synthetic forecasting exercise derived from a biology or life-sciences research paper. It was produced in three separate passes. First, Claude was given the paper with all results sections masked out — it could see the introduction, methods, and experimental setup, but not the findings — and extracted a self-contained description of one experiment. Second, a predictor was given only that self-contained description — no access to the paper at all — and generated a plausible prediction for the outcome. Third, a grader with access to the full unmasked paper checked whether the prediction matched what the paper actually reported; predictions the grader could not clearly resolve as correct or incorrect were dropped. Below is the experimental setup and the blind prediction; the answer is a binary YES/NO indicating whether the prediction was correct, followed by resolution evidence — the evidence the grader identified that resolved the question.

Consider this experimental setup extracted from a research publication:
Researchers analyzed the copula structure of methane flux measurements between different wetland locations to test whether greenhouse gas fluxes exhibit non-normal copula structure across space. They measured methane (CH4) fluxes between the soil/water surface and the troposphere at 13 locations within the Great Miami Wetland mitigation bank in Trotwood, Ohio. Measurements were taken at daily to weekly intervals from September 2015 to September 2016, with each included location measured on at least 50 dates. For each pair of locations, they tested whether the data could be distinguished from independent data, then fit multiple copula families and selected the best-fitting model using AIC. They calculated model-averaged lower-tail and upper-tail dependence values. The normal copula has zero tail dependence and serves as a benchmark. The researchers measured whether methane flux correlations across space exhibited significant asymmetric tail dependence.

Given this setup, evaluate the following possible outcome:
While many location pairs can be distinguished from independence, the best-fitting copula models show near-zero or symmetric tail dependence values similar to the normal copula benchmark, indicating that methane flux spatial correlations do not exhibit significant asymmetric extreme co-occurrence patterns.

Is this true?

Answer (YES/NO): NO